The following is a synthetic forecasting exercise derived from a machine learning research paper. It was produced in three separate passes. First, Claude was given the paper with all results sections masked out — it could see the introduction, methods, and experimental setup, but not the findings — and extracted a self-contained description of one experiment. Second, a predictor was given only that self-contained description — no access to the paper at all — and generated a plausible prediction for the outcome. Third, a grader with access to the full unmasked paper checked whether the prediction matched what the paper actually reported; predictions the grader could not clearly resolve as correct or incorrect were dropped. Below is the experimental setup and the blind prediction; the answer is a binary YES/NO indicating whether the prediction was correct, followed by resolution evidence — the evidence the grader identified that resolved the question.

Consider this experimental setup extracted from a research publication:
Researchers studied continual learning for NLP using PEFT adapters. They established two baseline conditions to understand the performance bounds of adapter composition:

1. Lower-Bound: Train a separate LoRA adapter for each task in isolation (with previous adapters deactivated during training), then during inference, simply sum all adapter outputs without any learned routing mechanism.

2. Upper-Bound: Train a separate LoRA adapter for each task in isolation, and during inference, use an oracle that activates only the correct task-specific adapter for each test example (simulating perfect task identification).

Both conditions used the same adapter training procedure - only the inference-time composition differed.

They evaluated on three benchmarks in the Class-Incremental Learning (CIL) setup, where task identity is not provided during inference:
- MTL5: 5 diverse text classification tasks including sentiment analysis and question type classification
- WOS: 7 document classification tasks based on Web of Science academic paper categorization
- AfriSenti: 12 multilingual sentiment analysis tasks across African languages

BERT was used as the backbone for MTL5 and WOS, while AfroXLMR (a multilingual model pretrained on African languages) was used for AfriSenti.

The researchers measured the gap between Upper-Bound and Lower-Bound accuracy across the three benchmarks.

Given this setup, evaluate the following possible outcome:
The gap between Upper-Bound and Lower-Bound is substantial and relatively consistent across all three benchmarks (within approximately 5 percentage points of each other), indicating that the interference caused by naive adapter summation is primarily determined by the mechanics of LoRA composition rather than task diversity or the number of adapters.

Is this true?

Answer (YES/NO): NO